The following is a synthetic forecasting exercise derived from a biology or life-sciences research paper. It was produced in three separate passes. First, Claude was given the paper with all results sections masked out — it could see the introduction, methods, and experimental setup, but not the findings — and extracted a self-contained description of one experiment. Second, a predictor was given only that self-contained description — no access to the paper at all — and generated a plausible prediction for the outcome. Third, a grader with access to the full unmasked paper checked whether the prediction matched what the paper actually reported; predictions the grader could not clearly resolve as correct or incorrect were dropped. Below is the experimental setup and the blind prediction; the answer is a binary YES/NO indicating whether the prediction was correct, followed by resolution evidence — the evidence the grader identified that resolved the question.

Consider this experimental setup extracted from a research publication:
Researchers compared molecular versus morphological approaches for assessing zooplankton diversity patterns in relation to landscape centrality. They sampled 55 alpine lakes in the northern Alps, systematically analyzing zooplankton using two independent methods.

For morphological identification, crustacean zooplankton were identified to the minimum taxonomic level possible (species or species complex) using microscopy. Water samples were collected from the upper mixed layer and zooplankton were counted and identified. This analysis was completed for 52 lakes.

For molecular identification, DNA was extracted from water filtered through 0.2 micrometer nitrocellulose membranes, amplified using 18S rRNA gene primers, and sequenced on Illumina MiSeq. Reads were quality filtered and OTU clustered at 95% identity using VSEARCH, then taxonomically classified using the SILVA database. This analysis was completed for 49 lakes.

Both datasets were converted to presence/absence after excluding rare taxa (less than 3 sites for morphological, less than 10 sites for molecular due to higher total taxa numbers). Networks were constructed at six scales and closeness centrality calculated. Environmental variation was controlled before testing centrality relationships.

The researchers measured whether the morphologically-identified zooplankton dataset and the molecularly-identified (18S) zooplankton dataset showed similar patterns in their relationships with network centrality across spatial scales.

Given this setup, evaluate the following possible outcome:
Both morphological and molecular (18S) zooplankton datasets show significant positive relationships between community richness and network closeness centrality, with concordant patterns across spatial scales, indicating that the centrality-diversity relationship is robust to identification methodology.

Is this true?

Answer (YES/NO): YES